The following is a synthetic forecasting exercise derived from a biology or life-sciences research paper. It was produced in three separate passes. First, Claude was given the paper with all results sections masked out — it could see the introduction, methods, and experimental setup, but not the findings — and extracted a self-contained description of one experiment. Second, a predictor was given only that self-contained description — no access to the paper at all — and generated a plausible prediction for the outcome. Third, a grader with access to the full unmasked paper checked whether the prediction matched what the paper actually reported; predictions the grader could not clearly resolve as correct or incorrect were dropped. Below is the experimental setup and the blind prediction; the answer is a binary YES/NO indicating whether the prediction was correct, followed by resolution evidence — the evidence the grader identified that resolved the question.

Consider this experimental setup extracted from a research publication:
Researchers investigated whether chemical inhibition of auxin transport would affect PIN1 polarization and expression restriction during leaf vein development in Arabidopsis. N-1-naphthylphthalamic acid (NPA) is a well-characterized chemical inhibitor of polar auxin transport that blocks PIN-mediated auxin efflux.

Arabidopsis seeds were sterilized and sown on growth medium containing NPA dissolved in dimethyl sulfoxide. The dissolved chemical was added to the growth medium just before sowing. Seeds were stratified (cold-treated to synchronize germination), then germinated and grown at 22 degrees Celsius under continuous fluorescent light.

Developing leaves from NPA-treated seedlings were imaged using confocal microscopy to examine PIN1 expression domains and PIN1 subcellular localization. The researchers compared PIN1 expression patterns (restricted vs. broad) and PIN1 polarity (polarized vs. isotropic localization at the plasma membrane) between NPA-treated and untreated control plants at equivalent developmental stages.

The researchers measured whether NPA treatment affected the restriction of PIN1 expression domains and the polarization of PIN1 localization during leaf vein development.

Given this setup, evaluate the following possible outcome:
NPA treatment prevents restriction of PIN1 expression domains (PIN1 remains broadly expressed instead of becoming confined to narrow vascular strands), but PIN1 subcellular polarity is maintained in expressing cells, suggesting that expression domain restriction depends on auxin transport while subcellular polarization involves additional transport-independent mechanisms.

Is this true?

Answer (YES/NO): NO